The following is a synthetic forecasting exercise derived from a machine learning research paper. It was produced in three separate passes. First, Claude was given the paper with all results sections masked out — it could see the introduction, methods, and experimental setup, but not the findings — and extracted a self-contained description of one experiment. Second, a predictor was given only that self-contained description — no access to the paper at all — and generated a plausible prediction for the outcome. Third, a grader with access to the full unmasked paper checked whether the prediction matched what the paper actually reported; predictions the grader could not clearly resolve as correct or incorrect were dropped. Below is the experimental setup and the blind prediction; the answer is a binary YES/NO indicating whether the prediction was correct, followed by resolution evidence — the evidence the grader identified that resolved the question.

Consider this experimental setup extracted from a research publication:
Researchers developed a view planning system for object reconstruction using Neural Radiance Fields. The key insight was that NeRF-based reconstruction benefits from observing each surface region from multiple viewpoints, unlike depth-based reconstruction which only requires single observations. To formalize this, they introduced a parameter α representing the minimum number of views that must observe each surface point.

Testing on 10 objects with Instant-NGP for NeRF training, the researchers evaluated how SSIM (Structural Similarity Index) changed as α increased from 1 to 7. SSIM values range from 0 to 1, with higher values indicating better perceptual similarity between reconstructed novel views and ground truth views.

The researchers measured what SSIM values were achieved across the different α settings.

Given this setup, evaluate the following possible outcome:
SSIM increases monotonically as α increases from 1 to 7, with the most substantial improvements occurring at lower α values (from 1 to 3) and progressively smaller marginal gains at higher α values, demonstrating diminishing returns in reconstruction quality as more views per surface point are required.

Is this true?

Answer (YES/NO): YES